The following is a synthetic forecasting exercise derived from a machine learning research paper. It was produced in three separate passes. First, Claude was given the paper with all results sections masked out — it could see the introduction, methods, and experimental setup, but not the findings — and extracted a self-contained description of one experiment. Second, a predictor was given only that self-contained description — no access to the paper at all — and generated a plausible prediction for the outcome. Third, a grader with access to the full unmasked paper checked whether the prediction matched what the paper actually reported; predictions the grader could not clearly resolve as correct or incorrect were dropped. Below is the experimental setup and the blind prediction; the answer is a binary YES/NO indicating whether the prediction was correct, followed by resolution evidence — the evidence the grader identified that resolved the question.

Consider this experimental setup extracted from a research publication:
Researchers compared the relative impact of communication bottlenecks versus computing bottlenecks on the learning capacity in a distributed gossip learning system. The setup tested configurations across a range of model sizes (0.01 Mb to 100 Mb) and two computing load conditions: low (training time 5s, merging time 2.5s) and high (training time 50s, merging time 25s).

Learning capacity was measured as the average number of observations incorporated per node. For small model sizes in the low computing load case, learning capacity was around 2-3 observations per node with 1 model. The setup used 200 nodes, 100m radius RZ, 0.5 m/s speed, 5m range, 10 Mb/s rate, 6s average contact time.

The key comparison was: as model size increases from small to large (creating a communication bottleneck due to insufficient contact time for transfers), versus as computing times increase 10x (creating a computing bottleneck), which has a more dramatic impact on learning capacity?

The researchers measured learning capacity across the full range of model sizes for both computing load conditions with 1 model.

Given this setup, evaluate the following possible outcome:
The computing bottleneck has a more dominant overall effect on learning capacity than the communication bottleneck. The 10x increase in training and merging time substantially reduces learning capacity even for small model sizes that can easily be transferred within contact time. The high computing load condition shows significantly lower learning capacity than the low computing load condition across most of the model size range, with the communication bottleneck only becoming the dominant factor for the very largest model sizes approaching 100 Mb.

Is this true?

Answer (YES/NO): NO